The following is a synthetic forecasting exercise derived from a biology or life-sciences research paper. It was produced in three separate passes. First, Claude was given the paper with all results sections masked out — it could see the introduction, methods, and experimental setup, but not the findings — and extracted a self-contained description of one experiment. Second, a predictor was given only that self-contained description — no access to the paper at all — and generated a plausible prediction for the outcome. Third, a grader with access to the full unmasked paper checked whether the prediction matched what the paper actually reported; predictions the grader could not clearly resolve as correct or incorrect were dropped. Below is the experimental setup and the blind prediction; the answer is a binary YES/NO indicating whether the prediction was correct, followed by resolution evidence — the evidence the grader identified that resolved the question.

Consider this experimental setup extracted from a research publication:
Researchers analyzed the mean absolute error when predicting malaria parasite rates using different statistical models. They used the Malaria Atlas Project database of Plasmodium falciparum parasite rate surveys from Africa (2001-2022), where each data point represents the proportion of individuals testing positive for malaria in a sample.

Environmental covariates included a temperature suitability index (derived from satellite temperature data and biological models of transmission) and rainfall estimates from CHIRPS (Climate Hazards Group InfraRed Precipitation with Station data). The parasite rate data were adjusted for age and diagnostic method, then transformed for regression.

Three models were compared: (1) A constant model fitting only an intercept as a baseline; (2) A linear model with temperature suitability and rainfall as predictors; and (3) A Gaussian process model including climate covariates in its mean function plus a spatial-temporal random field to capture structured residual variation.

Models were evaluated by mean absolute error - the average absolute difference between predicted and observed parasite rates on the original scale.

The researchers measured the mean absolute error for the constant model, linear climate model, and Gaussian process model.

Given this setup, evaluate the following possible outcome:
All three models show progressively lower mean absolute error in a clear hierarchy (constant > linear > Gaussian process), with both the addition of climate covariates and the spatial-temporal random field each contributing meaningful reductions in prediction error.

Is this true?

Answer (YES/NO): NO